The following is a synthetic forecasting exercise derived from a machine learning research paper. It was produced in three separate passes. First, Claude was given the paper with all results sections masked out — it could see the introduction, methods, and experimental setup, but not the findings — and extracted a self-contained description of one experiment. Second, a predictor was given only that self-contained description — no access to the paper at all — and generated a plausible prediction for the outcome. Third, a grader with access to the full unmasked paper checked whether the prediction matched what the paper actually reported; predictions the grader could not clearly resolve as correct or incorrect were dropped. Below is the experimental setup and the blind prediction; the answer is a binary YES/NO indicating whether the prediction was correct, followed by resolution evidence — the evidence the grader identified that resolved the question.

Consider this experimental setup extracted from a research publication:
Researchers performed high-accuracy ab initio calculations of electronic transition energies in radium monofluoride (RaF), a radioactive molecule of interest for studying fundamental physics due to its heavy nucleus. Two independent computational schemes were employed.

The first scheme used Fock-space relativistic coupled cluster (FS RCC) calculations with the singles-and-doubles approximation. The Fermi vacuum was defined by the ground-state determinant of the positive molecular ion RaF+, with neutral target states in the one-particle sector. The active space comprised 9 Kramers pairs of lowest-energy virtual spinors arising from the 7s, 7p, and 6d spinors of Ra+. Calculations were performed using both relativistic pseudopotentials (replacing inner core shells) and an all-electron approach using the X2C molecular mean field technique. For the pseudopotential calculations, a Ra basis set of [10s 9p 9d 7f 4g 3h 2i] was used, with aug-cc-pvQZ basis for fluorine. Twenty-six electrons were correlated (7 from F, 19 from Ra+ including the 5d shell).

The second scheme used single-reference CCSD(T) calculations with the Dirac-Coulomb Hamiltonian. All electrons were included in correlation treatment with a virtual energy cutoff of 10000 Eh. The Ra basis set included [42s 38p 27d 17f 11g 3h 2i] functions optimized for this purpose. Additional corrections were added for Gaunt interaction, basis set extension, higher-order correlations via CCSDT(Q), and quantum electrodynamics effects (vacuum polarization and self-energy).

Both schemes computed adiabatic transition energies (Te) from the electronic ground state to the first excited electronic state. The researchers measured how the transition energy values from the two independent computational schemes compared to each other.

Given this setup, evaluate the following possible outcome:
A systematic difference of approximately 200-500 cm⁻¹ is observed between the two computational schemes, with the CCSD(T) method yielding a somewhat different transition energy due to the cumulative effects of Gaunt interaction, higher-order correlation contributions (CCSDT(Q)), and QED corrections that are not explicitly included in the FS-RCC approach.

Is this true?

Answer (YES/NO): NO